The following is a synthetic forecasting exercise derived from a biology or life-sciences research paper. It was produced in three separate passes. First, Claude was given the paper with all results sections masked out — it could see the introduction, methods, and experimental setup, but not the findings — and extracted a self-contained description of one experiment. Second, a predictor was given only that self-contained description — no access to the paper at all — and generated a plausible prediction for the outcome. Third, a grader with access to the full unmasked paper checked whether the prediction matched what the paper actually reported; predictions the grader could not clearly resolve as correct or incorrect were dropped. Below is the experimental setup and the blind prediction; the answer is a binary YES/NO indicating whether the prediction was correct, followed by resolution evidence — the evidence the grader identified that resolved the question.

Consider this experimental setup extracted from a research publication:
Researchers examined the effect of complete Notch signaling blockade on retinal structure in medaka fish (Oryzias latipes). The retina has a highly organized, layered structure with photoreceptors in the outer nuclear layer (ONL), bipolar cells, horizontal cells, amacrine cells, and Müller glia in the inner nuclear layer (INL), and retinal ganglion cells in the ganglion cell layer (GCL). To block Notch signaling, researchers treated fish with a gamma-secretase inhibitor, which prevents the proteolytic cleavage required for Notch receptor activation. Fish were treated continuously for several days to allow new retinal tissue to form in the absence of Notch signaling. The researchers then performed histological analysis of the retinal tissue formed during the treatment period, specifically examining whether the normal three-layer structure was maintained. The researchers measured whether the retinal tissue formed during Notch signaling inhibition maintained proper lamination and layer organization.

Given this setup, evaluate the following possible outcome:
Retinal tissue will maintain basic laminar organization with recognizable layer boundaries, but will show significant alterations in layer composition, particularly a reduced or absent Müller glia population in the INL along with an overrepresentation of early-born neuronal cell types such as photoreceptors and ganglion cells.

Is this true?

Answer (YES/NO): NO